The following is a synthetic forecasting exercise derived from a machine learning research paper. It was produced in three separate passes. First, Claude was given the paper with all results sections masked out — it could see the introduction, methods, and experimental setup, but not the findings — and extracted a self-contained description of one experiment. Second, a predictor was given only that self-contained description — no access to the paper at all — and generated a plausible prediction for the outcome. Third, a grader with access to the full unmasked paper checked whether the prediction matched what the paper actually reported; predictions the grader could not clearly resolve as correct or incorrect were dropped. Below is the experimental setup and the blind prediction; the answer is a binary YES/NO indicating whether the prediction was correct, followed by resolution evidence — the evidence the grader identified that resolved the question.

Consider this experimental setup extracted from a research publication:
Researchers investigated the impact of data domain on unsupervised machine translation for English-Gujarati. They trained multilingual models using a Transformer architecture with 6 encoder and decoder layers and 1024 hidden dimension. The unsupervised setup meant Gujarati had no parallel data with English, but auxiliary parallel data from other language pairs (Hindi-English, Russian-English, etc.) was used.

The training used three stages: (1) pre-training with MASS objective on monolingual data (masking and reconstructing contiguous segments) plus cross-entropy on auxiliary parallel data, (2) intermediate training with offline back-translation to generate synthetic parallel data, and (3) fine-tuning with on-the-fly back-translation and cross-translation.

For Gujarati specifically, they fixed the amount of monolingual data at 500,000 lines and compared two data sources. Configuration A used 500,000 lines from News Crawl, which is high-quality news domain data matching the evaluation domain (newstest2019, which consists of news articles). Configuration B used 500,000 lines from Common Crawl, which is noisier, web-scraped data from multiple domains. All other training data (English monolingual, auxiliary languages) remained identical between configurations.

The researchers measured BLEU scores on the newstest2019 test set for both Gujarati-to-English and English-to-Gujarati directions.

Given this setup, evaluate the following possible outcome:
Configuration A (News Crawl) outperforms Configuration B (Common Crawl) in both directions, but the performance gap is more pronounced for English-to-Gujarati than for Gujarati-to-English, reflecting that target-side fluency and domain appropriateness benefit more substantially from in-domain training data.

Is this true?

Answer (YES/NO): NO